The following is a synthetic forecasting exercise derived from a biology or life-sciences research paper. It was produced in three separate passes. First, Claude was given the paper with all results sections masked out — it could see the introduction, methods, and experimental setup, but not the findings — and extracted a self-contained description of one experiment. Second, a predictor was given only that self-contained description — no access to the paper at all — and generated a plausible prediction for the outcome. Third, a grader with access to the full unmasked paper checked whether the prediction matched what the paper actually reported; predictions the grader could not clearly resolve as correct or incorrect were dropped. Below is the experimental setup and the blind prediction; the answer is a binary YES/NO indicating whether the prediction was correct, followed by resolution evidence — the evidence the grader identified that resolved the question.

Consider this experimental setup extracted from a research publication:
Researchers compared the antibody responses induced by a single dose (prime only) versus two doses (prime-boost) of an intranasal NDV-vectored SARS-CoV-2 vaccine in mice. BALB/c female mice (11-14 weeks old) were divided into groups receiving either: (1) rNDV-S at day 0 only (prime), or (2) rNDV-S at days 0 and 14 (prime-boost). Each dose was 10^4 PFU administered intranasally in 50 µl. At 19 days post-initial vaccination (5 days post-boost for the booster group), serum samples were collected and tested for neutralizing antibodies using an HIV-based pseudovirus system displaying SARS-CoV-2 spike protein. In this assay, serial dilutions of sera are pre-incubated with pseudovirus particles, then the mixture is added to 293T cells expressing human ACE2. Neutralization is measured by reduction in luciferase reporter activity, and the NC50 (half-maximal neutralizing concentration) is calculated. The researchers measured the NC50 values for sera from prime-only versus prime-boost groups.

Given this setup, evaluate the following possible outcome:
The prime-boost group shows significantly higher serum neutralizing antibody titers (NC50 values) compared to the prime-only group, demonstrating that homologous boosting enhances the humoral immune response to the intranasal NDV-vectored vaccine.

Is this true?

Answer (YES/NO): YES